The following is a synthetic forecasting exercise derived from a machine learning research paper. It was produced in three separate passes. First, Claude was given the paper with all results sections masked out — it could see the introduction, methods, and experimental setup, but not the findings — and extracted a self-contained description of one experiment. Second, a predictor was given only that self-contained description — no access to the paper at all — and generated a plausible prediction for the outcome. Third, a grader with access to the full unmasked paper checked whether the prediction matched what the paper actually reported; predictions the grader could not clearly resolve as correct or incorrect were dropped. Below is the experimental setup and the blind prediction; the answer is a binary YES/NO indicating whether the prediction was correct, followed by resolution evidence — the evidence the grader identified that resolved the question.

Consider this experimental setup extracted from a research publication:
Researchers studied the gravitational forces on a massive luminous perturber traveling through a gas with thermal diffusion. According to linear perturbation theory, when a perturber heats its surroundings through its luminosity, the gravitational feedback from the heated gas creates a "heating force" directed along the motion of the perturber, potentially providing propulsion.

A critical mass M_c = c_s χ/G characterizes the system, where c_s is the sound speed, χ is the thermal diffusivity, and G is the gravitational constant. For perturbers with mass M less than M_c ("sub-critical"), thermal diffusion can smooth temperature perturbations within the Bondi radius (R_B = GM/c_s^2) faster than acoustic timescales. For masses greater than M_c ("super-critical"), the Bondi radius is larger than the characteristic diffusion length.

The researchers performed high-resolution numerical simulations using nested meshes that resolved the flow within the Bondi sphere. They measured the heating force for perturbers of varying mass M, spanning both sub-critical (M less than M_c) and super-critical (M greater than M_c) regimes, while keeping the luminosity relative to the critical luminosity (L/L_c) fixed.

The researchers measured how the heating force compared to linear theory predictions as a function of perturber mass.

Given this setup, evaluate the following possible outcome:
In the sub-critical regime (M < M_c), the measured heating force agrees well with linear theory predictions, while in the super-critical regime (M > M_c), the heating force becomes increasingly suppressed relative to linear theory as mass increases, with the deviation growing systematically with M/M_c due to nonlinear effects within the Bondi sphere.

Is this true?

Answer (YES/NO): YES